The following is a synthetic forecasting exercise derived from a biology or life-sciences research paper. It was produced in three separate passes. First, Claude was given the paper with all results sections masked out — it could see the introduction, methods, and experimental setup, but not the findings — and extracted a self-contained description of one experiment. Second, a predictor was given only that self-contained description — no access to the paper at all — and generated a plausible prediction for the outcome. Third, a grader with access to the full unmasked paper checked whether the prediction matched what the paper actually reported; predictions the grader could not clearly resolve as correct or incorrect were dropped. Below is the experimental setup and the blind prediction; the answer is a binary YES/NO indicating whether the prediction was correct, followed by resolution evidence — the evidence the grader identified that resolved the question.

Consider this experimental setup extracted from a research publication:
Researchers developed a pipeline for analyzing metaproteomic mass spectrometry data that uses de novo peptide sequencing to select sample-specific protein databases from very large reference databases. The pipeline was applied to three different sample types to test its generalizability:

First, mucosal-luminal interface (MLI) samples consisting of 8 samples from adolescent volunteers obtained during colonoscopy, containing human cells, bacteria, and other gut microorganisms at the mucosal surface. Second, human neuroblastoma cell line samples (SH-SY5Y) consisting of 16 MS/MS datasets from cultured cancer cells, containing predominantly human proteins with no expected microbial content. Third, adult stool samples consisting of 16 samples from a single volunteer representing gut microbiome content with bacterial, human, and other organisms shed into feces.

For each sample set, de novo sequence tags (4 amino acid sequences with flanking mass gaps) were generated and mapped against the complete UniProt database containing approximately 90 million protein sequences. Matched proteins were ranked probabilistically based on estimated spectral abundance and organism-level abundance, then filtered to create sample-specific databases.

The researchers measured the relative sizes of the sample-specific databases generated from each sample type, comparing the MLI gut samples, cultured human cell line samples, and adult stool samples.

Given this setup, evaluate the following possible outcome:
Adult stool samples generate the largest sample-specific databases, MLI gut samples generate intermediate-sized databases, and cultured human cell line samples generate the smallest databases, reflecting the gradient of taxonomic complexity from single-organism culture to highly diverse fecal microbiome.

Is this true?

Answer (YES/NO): NO